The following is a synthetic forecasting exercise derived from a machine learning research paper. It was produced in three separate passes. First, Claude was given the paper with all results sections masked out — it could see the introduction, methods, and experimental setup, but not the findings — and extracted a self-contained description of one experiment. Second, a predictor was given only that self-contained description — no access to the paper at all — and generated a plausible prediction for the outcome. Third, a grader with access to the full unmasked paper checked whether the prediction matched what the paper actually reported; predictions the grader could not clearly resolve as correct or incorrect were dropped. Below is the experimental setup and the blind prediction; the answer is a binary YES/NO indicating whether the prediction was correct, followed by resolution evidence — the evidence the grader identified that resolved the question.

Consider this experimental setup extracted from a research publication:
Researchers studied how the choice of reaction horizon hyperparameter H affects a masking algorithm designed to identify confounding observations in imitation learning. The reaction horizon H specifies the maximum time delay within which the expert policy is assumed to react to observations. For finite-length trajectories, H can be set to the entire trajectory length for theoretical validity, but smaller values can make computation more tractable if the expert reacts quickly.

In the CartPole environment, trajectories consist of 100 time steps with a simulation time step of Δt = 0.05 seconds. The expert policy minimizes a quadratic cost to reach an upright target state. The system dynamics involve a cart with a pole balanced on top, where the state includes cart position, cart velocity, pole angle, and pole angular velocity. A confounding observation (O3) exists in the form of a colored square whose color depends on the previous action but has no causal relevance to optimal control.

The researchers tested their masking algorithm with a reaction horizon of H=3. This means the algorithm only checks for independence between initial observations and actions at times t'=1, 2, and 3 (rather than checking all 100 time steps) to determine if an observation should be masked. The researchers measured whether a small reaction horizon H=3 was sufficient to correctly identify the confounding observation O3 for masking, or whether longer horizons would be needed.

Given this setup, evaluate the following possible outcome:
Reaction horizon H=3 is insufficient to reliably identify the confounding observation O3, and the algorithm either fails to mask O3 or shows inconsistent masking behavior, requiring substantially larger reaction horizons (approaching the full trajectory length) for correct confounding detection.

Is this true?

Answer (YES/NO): NO